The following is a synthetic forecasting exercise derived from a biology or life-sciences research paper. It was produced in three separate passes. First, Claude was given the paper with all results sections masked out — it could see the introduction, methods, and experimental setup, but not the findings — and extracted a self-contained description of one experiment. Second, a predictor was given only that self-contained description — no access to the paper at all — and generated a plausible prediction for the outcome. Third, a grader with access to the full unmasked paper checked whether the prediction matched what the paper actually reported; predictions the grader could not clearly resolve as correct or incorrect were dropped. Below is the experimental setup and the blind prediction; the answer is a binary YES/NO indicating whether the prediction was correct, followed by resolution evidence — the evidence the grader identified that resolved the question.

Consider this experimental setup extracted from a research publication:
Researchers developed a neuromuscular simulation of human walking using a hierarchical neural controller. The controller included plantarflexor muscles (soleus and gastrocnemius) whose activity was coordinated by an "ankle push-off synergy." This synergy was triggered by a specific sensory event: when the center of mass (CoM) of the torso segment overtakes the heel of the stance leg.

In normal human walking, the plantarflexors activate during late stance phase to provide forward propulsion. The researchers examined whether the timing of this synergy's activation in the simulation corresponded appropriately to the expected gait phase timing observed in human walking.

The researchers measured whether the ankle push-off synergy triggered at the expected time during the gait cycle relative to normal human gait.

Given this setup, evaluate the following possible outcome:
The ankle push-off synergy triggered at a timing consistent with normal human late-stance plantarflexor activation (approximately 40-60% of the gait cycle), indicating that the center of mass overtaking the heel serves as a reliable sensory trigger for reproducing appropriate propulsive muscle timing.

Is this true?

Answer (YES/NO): NO